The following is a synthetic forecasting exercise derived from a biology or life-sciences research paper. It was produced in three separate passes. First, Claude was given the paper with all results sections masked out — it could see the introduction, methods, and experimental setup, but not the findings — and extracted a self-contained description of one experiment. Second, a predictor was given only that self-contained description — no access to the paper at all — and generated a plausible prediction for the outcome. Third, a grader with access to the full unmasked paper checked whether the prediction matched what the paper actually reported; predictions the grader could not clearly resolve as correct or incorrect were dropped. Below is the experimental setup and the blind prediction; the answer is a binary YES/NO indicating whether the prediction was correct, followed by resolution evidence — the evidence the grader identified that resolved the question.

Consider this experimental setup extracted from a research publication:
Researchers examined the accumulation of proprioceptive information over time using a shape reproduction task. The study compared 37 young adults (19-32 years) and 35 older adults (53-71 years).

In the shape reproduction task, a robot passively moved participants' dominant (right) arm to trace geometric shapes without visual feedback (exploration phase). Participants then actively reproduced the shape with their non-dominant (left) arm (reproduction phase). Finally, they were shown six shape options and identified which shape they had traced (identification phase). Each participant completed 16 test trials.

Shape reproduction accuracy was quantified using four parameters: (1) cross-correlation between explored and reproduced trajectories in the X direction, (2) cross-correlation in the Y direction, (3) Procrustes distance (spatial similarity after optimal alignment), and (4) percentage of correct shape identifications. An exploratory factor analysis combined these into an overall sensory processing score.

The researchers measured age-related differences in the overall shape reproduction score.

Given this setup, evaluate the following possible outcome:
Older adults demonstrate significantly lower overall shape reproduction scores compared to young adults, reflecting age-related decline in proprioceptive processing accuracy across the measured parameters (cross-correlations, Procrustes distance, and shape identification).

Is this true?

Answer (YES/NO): YES